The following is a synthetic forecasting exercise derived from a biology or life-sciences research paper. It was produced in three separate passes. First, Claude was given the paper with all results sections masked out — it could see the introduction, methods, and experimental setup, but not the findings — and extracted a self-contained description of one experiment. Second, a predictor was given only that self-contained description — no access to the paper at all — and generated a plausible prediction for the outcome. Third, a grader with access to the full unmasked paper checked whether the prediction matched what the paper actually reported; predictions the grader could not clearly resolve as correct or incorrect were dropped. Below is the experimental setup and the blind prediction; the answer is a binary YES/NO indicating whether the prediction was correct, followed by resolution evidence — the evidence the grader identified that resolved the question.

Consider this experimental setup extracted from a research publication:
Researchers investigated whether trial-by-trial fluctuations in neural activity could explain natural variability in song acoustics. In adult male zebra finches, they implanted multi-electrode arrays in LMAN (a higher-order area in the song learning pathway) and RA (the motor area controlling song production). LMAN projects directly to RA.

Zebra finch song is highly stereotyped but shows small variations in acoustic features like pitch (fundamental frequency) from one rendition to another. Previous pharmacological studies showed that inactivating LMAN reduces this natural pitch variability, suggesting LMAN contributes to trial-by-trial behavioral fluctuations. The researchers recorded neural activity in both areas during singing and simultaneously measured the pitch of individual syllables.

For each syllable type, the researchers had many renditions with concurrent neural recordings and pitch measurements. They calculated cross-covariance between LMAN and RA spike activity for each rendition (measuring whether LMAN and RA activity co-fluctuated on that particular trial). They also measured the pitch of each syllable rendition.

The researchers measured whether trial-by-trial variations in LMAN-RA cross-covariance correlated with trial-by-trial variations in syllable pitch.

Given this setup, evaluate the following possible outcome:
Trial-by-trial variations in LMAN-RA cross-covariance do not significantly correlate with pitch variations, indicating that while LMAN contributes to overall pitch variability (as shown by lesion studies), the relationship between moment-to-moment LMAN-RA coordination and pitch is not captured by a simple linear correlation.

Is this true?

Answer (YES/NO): NO